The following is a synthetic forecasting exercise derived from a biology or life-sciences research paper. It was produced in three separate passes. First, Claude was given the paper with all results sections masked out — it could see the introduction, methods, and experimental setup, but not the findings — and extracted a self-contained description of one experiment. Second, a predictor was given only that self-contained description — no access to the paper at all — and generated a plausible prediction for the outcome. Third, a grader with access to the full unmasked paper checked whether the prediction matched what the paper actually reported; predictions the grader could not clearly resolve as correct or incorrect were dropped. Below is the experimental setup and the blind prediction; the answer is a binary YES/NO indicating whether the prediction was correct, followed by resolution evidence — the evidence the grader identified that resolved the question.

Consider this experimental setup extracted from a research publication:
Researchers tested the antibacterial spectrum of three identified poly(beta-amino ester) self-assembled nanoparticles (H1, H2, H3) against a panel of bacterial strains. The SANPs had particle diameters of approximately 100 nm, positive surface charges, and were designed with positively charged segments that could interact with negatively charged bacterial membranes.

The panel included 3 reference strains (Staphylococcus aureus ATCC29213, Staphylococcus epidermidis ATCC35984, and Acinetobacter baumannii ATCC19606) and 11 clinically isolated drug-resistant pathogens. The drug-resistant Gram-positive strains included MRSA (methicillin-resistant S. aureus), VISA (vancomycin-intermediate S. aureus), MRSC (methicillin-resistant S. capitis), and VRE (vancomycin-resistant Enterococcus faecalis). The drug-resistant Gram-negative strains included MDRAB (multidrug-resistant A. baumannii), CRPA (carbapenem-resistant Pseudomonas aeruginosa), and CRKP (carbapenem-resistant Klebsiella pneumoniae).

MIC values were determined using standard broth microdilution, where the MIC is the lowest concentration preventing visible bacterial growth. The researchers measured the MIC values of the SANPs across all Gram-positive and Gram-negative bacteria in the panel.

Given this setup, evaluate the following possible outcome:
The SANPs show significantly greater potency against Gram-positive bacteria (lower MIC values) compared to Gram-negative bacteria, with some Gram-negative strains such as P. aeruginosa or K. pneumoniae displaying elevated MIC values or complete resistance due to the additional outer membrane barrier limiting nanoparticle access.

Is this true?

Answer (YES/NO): YES